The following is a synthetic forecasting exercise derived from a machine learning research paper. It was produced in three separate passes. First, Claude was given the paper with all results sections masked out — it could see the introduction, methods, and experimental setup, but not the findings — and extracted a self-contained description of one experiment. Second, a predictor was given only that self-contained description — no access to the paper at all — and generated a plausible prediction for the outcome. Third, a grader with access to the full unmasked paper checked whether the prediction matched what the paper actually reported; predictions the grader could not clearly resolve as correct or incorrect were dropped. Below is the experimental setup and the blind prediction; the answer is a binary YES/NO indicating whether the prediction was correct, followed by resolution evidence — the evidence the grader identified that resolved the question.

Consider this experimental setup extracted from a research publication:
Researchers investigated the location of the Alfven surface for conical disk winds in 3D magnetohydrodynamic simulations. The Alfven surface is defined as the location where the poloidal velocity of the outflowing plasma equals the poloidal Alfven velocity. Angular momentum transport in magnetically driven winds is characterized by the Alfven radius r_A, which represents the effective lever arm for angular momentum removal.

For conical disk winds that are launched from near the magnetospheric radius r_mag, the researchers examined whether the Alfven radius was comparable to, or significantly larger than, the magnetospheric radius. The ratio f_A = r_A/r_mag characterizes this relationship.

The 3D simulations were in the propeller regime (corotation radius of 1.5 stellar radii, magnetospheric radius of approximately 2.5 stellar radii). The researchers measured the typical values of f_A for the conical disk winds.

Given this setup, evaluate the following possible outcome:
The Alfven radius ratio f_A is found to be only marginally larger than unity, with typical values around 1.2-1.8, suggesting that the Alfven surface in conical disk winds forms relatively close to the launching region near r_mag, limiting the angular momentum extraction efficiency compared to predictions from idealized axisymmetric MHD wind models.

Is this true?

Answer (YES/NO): NO